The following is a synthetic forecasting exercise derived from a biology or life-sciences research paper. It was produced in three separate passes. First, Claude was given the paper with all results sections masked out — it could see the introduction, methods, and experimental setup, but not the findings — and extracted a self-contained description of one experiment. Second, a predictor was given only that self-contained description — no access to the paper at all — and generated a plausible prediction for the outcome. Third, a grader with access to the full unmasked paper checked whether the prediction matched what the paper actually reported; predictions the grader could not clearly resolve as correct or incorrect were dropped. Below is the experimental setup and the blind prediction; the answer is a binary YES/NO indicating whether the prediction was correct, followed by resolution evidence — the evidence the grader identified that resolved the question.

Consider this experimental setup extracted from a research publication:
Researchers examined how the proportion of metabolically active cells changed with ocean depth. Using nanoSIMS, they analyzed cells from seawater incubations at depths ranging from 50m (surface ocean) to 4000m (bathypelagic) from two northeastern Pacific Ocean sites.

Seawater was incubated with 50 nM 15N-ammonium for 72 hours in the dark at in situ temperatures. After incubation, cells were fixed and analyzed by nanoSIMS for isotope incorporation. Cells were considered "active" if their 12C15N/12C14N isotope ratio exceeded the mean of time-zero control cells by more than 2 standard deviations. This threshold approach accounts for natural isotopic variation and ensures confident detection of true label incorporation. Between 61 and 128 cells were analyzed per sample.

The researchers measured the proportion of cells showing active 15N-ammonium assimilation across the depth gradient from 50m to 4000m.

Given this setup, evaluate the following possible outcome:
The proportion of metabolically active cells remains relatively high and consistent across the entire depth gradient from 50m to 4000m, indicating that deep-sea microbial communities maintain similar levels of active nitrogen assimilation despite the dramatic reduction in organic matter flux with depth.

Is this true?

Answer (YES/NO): NO